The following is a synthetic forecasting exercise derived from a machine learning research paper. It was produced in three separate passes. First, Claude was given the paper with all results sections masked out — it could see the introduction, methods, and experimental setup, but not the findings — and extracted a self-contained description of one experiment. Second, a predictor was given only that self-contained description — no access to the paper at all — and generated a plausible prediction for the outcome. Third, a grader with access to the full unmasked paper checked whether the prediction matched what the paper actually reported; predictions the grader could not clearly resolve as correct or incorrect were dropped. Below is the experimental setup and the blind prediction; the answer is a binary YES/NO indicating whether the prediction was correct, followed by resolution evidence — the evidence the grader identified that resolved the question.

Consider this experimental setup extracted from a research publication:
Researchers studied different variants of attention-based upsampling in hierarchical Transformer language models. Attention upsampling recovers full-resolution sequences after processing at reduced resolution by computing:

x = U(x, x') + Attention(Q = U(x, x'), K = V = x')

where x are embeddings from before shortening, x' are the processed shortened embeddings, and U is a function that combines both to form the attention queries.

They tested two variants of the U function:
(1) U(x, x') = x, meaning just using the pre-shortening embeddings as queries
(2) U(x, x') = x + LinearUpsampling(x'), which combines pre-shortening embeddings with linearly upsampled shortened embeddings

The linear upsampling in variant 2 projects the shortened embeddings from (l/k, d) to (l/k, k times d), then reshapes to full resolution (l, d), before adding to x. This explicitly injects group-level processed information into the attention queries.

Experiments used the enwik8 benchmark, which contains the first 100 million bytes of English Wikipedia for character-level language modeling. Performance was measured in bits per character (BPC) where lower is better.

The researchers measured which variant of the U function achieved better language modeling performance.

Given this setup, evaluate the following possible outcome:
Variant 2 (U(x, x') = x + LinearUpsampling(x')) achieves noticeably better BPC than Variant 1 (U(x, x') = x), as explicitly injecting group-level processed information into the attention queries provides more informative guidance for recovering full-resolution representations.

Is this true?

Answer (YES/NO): YES